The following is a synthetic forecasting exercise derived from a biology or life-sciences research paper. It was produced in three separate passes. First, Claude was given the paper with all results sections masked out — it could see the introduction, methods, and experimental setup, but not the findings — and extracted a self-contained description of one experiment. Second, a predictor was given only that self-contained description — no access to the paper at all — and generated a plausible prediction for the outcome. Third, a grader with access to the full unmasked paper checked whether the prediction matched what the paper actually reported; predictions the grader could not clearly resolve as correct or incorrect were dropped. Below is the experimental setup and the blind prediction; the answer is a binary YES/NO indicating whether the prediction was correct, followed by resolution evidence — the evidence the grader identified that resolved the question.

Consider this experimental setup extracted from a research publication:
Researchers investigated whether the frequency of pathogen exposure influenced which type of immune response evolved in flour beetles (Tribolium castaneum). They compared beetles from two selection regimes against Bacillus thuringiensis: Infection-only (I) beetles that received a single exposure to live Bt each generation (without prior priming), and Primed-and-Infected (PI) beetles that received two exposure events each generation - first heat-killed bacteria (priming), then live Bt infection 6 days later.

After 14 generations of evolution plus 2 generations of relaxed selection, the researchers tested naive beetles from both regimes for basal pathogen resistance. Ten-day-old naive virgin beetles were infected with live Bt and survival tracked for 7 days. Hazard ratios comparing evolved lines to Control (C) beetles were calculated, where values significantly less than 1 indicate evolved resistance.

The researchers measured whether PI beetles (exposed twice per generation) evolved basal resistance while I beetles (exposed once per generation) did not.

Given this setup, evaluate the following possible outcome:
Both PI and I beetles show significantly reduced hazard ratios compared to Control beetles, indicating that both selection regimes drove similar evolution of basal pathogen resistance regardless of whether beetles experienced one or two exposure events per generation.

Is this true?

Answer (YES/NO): NO